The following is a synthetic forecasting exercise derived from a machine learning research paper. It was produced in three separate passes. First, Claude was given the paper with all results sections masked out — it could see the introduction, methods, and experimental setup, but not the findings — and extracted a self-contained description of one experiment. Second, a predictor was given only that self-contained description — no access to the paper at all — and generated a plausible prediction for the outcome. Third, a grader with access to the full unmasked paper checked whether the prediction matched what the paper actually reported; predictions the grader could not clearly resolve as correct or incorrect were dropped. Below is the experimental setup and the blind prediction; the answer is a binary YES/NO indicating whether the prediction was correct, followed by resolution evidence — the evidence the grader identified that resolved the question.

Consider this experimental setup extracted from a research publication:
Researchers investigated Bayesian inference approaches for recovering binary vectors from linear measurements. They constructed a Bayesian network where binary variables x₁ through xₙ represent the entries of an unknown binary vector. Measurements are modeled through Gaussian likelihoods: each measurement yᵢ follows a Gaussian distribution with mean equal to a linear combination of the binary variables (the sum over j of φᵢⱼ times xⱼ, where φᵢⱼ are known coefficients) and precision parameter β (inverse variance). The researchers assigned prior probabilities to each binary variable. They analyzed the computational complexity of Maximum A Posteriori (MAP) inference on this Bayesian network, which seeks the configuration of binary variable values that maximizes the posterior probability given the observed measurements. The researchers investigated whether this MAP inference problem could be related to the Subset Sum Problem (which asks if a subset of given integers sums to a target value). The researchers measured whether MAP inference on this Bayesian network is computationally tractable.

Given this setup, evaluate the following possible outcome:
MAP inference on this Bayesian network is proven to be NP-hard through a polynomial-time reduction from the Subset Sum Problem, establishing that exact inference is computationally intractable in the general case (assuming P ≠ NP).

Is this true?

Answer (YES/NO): YES